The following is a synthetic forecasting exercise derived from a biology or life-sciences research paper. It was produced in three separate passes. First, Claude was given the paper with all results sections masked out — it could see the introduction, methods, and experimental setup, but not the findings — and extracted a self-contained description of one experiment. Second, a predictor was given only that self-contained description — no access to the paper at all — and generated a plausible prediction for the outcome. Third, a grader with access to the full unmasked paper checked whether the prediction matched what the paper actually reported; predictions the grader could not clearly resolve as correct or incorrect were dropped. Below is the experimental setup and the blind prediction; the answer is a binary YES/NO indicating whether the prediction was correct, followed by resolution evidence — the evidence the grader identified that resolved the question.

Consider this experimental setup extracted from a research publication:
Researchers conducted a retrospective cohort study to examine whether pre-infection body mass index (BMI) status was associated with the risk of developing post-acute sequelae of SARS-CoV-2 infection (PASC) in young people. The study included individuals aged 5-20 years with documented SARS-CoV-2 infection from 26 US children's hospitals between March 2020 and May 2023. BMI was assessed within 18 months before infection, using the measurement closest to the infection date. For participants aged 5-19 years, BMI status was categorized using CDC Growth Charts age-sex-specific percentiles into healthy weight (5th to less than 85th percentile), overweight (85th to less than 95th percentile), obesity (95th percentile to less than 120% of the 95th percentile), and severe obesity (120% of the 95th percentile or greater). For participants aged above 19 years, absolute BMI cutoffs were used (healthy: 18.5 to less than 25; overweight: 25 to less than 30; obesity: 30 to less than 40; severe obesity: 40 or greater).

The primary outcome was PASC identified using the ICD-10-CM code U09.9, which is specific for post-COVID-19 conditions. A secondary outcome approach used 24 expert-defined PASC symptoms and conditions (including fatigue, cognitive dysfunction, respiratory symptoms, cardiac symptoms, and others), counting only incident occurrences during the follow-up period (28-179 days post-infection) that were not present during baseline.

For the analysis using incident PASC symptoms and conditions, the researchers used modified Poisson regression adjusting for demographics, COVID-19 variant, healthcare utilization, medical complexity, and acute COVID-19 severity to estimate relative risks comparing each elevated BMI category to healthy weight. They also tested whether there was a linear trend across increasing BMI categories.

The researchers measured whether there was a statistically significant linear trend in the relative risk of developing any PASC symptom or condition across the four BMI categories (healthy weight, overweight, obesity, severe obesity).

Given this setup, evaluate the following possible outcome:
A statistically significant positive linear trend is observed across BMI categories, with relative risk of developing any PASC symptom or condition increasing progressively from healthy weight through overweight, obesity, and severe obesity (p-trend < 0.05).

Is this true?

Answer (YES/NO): YES